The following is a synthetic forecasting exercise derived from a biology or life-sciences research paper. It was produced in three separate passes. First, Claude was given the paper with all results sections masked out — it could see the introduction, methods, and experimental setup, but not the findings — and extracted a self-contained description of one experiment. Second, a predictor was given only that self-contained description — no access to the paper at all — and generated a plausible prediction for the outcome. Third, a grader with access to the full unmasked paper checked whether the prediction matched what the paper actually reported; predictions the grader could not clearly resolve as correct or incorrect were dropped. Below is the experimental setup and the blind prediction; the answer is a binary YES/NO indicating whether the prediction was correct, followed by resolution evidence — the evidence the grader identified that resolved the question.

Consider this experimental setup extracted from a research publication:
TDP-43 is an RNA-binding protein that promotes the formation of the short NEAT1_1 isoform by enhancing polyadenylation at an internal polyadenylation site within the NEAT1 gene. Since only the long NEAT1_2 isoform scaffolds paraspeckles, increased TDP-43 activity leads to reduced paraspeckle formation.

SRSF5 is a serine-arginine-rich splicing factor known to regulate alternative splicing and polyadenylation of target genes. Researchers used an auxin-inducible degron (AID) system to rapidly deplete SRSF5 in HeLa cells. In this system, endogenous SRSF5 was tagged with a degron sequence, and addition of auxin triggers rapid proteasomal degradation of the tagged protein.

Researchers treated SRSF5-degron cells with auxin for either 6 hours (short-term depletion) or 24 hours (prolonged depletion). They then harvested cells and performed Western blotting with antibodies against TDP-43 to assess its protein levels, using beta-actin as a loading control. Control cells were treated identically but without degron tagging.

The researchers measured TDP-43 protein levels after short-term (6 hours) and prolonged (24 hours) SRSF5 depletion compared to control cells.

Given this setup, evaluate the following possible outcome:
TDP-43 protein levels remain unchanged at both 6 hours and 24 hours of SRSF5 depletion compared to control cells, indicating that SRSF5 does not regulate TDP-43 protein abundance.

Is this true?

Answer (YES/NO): NO